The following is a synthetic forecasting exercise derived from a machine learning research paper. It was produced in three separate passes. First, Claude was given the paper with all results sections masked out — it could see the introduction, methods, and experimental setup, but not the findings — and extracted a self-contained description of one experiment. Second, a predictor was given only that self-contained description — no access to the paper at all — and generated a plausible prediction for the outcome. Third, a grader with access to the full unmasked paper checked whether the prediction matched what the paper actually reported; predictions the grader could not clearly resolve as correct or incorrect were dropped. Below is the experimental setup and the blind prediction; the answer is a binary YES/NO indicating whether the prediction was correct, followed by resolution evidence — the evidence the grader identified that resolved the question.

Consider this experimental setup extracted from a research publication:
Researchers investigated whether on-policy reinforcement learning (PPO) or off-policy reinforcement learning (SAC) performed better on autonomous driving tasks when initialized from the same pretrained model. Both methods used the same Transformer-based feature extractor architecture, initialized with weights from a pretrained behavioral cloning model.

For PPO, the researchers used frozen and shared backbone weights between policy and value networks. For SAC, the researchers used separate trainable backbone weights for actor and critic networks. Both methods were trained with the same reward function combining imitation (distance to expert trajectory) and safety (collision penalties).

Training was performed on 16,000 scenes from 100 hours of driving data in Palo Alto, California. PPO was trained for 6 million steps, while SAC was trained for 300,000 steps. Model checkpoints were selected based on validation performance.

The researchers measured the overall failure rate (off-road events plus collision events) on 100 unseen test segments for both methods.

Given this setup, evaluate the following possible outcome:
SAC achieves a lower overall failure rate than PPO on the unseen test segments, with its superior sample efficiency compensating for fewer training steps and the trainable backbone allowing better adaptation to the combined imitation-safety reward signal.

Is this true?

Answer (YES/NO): YES